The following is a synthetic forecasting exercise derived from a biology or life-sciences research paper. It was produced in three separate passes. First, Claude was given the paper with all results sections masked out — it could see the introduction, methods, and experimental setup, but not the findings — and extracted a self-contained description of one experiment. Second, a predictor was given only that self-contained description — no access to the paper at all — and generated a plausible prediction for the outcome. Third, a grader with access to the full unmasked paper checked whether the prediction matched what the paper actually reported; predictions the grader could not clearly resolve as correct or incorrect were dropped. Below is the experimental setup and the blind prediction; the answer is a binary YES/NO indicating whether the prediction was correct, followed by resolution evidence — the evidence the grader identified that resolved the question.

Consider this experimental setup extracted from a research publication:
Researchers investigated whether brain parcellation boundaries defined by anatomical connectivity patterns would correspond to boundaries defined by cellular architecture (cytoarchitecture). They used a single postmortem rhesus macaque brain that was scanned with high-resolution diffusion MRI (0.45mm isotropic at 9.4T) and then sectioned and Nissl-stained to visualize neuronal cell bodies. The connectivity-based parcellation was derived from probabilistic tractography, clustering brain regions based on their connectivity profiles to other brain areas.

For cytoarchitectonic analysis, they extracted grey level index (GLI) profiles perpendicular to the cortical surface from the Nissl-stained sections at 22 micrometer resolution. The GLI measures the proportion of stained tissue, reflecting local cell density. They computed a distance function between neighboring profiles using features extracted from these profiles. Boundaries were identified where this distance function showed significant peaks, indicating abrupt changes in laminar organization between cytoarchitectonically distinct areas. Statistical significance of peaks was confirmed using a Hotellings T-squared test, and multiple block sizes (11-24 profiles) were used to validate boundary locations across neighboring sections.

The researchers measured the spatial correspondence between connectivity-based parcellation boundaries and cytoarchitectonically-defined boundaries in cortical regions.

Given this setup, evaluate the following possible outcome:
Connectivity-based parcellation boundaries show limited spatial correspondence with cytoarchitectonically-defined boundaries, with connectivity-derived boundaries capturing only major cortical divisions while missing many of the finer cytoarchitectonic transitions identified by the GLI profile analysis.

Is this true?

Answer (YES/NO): NO